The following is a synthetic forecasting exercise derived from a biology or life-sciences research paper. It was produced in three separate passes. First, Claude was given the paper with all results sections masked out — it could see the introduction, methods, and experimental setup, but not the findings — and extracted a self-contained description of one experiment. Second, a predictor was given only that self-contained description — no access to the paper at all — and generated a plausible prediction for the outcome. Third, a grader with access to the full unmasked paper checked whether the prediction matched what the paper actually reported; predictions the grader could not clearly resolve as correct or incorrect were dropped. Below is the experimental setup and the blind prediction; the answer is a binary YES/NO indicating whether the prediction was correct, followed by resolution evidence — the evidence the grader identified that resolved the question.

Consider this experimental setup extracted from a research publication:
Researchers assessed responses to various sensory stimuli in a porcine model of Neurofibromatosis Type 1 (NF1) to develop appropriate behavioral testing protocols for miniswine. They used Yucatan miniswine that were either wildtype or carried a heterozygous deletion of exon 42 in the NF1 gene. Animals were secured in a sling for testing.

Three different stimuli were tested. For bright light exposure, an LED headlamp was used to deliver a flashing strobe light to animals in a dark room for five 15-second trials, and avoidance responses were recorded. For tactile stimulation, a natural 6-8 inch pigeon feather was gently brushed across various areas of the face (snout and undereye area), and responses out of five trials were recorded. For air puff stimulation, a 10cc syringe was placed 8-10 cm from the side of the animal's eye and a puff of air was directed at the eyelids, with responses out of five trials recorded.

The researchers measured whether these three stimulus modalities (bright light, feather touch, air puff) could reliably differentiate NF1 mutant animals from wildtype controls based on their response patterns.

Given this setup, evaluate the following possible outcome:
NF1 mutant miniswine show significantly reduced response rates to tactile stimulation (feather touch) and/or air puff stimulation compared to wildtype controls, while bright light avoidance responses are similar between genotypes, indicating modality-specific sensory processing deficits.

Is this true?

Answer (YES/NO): NO